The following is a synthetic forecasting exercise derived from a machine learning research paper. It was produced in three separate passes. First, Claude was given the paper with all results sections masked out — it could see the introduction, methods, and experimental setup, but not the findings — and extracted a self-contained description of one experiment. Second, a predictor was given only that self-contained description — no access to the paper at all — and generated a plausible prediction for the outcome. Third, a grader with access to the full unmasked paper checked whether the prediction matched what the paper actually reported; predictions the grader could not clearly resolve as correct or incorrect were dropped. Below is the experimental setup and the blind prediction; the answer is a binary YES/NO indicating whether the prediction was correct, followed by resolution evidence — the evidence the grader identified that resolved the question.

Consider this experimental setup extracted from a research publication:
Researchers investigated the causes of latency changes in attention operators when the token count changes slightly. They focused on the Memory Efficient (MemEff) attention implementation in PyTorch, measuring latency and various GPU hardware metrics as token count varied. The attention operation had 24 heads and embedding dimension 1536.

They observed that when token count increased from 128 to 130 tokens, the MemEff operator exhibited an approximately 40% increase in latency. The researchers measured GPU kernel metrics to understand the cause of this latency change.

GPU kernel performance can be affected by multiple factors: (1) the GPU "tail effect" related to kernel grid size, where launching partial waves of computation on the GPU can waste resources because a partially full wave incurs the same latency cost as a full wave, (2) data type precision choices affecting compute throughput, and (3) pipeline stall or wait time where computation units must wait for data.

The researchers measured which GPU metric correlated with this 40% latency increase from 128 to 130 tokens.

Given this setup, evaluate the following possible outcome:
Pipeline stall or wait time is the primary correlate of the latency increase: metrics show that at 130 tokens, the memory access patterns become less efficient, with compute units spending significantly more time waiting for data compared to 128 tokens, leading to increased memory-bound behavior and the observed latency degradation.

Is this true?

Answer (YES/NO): YES